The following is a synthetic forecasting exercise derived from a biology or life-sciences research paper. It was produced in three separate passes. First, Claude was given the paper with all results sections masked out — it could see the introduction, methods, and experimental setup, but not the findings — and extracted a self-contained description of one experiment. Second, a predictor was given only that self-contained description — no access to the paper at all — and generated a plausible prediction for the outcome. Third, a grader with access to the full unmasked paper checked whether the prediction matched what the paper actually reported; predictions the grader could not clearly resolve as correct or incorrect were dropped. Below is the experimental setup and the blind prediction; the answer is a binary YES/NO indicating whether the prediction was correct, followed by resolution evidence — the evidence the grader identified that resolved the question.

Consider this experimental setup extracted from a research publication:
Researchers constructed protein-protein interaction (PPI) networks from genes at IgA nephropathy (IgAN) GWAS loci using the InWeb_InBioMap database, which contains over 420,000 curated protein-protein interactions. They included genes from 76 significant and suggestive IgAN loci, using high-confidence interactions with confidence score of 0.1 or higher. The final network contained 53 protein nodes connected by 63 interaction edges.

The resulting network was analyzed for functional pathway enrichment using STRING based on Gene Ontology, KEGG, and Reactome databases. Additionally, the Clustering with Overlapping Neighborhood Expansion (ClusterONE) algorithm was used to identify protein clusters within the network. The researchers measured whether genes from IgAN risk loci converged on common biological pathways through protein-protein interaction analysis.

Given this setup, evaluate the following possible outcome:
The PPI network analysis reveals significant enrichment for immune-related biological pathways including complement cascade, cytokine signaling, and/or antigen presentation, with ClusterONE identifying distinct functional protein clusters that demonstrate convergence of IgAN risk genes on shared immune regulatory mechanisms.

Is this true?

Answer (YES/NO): YES